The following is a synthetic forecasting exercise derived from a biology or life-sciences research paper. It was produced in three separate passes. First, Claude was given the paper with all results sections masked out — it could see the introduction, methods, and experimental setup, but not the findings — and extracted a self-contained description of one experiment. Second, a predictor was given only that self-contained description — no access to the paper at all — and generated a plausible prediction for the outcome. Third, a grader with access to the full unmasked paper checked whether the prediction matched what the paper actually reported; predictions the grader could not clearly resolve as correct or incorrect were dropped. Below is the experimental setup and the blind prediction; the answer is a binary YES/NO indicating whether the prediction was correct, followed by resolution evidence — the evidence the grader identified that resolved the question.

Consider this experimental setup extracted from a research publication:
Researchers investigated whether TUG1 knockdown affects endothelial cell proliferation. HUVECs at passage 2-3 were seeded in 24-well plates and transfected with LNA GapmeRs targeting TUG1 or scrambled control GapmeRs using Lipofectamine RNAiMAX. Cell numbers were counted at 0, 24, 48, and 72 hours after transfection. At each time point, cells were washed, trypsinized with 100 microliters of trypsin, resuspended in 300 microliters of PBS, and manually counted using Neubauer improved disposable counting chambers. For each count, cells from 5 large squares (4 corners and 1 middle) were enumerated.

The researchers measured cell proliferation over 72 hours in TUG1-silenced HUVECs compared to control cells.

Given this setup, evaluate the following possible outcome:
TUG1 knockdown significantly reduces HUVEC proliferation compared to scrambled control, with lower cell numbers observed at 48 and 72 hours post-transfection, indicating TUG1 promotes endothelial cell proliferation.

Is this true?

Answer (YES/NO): NO